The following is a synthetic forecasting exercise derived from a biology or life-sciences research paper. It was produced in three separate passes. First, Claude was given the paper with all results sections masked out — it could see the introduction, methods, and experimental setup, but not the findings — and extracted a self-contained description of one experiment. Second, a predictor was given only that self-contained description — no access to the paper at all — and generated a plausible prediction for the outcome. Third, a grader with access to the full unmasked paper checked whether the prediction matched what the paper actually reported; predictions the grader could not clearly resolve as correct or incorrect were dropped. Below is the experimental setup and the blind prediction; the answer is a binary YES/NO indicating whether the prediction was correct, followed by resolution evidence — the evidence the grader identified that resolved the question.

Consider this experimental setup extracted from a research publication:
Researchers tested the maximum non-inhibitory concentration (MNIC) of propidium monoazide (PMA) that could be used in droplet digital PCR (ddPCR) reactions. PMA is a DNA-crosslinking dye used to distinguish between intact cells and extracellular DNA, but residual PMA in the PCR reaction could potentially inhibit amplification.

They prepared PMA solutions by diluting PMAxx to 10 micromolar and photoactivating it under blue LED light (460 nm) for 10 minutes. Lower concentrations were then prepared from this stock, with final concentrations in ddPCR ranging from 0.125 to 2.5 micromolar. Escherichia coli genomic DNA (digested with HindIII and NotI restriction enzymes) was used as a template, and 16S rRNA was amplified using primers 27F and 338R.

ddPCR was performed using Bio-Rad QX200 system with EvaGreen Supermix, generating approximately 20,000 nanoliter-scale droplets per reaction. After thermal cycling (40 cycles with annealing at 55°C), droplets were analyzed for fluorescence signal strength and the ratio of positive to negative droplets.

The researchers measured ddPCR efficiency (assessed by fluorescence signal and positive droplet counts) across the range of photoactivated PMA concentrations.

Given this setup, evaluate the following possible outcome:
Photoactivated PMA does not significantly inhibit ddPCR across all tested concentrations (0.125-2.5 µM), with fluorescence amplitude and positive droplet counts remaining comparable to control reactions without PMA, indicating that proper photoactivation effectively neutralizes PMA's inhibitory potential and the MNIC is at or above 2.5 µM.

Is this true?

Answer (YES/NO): NO